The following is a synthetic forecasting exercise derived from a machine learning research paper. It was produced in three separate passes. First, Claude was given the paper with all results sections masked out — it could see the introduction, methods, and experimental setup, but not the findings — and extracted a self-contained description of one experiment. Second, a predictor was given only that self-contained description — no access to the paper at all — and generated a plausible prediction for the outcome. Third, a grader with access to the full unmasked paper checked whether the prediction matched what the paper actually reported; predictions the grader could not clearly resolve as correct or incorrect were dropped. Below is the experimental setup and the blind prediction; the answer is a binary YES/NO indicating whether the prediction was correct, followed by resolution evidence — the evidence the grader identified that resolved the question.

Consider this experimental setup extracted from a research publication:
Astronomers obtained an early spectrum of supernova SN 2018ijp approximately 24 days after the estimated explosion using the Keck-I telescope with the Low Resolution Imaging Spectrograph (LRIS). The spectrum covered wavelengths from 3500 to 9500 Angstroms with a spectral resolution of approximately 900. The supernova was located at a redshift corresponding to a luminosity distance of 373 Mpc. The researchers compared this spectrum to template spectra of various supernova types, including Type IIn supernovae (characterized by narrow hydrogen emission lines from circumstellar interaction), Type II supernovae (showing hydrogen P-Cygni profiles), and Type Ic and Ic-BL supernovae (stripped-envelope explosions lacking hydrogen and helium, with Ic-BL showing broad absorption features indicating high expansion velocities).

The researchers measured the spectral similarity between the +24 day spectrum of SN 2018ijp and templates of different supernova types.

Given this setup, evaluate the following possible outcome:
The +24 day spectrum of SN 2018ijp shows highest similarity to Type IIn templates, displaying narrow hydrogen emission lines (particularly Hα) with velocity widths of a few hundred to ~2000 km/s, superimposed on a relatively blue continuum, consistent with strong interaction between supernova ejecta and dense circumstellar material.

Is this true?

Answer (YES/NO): NO